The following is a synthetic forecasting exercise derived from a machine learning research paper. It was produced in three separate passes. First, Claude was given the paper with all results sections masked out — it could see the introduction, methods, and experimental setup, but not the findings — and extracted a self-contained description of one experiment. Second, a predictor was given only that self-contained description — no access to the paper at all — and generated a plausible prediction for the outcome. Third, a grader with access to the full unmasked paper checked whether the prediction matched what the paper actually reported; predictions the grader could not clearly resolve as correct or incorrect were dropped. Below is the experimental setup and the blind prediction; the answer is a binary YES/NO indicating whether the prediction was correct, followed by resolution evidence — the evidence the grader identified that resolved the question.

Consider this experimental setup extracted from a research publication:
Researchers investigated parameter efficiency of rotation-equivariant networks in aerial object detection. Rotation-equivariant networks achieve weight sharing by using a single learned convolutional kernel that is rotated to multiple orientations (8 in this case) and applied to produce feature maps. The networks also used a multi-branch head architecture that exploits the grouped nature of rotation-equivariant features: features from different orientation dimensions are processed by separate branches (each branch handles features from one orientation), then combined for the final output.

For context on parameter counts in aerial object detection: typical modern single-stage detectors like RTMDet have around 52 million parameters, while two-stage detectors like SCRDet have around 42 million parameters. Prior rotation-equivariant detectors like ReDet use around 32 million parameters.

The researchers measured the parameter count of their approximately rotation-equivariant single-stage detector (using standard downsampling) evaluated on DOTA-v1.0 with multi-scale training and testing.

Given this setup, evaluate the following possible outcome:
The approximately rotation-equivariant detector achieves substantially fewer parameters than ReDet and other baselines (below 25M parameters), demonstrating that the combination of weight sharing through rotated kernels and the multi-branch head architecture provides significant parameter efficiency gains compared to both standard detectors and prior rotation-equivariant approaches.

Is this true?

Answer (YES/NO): YES